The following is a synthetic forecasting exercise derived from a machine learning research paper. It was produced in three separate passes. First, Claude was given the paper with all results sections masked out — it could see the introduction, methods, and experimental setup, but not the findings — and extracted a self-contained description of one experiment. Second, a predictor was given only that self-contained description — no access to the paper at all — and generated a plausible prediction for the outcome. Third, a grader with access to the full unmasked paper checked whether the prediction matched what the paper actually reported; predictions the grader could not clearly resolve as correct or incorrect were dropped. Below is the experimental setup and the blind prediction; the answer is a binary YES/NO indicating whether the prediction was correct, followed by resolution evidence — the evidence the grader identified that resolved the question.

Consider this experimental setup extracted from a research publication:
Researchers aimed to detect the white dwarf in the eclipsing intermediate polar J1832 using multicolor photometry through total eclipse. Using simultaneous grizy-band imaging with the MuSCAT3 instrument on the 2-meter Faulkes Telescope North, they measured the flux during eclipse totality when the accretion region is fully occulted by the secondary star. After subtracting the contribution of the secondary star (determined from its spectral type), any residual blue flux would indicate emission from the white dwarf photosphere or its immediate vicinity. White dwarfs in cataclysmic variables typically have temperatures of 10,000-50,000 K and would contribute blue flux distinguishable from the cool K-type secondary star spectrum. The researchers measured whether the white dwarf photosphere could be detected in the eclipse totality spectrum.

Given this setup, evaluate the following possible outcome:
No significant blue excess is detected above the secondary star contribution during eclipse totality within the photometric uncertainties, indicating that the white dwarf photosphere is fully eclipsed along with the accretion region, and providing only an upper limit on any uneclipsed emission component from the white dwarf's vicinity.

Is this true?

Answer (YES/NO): NO